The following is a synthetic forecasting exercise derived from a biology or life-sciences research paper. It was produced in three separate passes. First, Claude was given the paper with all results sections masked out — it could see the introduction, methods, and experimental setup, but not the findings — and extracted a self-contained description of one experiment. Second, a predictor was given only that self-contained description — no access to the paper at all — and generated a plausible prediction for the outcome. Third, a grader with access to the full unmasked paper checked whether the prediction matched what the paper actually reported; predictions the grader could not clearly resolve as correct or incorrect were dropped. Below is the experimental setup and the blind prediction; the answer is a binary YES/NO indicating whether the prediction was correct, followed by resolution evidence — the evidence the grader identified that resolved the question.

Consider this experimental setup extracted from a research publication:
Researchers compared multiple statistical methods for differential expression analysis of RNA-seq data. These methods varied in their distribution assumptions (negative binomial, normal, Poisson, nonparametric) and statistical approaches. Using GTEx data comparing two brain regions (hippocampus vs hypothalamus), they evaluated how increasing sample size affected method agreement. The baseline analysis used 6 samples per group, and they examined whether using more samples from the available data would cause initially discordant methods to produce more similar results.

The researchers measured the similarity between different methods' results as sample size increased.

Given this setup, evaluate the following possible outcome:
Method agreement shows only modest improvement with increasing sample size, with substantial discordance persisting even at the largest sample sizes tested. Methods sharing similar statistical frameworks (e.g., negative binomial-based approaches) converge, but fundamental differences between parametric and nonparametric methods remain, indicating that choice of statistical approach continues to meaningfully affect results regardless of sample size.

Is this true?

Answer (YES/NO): YES